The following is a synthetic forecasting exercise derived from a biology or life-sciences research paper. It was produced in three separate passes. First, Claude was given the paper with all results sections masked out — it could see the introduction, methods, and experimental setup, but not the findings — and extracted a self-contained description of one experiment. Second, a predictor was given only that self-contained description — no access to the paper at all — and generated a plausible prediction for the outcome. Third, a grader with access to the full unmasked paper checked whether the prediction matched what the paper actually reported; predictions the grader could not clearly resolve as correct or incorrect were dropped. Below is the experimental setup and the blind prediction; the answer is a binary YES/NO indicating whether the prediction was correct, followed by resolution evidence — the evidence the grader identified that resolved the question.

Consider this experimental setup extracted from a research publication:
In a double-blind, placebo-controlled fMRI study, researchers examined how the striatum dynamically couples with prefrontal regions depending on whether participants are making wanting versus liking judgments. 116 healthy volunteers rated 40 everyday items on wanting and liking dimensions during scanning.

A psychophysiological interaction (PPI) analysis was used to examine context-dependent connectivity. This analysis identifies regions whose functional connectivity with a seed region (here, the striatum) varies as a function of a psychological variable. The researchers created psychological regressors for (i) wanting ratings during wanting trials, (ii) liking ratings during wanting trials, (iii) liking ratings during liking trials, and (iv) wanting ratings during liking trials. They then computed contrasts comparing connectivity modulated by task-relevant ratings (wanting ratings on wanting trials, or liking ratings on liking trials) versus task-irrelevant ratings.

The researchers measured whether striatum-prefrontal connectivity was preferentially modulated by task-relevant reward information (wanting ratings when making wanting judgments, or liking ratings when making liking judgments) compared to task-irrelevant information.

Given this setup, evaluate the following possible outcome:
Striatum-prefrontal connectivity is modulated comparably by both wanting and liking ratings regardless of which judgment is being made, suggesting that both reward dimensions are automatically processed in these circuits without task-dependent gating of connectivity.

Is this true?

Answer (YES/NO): NO